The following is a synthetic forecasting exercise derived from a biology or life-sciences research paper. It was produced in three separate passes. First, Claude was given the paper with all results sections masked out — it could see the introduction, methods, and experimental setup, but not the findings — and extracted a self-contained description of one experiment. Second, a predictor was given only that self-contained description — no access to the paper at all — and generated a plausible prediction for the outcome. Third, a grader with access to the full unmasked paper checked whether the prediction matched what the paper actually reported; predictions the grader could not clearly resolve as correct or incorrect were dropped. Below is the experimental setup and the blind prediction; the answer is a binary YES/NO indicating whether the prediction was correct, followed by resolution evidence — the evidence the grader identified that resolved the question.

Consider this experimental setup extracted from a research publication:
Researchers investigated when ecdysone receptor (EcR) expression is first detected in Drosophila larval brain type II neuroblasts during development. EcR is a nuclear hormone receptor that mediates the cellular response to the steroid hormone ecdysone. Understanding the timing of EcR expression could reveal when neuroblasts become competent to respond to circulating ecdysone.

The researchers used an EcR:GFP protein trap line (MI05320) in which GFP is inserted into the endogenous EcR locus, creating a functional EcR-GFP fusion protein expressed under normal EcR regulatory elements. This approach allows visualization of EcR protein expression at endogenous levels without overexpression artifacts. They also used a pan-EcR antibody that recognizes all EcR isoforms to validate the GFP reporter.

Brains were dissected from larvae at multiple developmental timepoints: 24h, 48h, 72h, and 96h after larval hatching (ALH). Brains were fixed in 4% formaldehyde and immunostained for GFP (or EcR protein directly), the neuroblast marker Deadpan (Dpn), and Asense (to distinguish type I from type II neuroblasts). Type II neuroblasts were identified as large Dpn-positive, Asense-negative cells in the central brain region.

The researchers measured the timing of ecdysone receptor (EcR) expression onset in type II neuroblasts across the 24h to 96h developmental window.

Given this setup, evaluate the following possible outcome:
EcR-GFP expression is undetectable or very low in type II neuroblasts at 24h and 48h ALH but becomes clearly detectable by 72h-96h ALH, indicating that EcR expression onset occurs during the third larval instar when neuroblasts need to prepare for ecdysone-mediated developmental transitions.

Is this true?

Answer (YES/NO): YES